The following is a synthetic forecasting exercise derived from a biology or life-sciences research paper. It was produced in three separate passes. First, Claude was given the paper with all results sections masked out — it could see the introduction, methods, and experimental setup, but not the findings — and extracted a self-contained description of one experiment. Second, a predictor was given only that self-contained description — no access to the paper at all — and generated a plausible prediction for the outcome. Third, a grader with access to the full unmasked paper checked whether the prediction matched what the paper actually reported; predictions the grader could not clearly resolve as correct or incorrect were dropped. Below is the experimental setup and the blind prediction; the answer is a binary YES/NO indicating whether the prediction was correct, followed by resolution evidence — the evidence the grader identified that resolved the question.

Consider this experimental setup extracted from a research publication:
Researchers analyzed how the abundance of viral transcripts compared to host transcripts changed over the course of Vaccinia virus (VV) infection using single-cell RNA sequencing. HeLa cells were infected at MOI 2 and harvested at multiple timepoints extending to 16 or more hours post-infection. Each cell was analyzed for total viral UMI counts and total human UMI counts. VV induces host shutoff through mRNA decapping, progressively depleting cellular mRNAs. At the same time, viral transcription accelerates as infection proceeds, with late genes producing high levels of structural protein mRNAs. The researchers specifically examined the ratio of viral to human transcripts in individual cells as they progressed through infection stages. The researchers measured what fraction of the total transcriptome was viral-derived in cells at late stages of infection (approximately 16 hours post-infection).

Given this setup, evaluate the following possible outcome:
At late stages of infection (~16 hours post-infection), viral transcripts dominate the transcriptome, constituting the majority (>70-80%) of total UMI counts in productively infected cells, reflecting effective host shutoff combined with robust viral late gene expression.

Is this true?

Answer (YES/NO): NO